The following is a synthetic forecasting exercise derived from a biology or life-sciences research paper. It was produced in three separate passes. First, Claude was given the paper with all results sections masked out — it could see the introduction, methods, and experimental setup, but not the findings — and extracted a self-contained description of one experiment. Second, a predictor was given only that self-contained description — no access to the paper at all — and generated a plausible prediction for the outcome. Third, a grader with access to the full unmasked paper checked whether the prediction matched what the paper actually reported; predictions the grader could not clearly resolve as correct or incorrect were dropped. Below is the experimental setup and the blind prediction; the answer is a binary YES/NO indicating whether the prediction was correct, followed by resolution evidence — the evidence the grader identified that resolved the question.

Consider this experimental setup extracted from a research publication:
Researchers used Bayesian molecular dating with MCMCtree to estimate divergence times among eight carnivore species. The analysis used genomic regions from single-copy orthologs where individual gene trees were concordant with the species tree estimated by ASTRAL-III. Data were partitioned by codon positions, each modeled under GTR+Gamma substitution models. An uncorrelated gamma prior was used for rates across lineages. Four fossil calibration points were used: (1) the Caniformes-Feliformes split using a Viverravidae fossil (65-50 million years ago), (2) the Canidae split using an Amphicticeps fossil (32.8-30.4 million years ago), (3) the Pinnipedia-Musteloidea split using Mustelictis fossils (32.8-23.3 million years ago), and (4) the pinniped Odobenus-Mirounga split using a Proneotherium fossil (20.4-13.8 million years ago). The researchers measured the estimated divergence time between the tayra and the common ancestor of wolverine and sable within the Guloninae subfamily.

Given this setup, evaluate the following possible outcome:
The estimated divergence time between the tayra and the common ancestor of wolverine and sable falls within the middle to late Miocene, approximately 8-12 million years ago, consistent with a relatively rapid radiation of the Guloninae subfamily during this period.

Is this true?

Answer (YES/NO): NO